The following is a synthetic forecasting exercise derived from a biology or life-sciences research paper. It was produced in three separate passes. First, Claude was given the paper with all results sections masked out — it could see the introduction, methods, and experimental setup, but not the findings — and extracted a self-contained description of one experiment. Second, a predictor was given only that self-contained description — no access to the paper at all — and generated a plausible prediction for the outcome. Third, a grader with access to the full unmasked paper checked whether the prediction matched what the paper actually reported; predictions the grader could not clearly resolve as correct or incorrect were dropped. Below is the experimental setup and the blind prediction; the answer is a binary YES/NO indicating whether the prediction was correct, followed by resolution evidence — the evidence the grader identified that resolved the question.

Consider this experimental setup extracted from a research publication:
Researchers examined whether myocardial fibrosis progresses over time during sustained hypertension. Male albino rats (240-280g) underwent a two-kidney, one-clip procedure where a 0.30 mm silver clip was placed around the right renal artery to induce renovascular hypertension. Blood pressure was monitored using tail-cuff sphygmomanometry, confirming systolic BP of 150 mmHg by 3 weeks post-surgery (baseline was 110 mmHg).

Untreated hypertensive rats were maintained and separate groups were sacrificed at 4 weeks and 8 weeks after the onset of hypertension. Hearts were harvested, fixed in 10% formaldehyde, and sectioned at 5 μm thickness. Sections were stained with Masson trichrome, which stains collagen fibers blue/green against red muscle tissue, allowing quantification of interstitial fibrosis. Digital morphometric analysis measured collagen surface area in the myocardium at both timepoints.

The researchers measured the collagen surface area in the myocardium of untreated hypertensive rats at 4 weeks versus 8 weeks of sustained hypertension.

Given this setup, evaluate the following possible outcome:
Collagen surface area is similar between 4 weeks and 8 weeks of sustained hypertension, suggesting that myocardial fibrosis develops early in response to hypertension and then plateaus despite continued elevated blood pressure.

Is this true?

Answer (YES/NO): NO